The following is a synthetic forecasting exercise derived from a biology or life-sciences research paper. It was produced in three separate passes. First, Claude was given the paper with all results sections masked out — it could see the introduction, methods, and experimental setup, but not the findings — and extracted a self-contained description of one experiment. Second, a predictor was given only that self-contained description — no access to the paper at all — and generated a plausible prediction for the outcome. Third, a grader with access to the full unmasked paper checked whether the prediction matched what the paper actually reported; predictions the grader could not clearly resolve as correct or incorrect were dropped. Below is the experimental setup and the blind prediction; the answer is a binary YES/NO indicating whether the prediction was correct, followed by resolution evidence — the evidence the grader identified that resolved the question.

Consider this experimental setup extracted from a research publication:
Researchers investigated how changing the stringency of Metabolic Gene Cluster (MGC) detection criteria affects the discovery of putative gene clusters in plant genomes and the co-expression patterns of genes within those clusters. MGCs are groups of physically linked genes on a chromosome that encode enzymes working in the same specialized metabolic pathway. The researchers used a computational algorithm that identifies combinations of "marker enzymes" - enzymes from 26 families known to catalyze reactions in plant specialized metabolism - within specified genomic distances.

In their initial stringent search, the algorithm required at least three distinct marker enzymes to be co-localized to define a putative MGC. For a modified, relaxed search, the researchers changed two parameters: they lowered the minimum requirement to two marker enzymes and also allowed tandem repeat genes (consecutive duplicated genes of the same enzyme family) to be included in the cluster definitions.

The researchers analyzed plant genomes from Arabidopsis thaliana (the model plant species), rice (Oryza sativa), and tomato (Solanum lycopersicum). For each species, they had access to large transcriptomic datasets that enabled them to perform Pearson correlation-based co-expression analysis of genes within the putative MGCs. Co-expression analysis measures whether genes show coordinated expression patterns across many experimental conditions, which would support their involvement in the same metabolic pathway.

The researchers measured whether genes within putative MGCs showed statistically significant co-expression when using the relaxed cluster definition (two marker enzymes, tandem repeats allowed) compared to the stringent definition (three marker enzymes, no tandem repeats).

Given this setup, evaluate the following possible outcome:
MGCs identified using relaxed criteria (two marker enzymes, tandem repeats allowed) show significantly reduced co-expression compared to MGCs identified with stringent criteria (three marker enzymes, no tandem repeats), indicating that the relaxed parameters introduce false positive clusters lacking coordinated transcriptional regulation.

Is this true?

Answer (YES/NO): NO